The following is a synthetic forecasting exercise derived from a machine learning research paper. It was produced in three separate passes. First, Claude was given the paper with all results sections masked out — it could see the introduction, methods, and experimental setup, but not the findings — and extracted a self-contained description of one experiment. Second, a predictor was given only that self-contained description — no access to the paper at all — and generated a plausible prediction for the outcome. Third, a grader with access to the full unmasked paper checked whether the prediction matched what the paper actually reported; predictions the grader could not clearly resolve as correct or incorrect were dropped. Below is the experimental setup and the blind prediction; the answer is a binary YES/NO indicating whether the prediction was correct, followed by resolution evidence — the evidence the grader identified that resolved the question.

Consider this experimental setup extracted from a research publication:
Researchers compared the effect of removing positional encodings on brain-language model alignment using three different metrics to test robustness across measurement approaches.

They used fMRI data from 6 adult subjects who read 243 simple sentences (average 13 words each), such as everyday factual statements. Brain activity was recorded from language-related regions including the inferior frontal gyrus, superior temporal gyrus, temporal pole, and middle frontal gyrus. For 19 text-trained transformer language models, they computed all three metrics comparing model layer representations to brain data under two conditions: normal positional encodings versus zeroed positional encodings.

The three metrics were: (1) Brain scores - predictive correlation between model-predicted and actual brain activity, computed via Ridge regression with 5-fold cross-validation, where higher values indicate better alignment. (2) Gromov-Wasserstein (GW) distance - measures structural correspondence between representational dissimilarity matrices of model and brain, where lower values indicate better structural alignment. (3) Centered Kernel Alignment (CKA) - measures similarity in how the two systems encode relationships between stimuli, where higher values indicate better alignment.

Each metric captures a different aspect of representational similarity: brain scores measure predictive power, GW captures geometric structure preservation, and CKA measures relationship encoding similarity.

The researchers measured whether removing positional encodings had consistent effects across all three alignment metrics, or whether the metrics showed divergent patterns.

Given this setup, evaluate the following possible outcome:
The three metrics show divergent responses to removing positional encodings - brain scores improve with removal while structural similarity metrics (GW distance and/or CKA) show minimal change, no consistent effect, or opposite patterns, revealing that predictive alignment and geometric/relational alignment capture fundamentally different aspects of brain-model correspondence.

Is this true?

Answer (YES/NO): NO